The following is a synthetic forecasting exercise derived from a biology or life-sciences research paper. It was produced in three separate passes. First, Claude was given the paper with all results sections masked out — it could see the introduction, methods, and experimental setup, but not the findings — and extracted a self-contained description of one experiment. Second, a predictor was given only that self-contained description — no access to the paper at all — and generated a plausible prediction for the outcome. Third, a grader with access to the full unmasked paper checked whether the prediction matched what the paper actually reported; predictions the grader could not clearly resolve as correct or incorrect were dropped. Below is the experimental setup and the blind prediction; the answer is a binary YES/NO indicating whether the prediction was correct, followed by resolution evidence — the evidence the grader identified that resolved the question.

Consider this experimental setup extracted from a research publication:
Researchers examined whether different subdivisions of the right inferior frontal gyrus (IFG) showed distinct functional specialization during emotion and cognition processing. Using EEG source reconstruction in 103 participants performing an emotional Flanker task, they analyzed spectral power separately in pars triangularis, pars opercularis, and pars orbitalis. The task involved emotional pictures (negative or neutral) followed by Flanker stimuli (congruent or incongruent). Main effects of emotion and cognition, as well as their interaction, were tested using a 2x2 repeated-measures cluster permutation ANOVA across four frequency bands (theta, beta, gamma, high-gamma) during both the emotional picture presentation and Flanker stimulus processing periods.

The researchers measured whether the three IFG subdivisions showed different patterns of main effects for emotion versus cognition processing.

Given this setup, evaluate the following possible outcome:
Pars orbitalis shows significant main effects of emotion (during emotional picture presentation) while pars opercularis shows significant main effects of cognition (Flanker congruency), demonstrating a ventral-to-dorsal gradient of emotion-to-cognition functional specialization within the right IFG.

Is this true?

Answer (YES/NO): NO